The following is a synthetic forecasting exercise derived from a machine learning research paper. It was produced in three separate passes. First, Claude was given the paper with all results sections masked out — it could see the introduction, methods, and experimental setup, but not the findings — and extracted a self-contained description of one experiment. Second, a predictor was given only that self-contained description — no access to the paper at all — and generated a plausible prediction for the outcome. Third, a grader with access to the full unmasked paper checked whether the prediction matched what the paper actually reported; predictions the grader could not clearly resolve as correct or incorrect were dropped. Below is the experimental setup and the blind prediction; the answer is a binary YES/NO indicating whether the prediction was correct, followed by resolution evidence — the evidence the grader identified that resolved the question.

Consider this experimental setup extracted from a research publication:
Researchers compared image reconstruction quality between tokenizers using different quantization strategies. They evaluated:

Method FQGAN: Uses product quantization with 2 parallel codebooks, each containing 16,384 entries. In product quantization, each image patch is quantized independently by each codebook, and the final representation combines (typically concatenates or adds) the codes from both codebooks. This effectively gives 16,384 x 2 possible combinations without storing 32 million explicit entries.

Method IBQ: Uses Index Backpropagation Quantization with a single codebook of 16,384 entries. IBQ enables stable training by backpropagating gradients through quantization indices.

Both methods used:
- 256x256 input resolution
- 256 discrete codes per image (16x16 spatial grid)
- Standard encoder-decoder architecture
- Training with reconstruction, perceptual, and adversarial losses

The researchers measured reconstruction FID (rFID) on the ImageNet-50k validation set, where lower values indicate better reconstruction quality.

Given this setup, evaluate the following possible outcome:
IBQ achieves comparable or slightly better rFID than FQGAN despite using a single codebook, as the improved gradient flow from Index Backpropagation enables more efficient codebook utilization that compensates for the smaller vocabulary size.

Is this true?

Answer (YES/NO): NO